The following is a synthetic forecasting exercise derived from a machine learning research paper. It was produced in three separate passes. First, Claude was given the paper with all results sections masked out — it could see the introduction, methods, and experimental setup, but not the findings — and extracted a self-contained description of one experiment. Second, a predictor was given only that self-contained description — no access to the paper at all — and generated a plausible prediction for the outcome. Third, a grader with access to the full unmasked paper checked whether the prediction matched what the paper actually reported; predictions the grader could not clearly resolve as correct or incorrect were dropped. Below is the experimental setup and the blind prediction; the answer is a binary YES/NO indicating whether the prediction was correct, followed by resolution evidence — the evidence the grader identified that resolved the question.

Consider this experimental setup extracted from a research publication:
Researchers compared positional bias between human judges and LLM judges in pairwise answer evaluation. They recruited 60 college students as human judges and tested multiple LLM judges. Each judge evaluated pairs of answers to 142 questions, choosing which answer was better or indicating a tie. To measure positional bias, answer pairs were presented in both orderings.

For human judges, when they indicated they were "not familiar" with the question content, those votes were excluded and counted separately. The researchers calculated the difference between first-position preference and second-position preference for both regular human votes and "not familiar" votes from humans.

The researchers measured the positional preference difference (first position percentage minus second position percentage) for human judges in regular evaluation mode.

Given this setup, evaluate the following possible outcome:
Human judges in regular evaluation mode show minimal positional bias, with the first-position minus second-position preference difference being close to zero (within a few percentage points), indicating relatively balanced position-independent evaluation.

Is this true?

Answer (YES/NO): YES